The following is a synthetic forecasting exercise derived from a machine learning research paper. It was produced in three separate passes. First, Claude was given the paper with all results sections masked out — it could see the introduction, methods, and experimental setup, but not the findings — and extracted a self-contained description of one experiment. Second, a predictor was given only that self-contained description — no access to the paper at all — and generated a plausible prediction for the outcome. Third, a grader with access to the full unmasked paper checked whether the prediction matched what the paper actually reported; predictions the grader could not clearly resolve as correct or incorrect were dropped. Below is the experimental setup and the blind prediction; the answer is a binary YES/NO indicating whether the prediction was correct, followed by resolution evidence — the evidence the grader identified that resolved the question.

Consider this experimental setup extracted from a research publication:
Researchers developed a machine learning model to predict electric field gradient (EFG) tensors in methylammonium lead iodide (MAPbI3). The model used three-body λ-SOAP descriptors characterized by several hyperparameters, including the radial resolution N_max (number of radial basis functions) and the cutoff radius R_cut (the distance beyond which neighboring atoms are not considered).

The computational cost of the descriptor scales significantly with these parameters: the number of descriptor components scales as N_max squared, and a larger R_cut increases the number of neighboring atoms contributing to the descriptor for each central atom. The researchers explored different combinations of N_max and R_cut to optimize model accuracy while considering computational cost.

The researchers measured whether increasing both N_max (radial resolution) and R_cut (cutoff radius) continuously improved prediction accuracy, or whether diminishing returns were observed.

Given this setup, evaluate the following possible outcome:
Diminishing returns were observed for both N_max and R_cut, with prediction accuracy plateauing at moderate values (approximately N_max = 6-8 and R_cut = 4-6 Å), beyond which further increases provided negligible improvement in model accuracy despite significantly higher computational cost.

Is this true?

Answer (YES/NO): NO